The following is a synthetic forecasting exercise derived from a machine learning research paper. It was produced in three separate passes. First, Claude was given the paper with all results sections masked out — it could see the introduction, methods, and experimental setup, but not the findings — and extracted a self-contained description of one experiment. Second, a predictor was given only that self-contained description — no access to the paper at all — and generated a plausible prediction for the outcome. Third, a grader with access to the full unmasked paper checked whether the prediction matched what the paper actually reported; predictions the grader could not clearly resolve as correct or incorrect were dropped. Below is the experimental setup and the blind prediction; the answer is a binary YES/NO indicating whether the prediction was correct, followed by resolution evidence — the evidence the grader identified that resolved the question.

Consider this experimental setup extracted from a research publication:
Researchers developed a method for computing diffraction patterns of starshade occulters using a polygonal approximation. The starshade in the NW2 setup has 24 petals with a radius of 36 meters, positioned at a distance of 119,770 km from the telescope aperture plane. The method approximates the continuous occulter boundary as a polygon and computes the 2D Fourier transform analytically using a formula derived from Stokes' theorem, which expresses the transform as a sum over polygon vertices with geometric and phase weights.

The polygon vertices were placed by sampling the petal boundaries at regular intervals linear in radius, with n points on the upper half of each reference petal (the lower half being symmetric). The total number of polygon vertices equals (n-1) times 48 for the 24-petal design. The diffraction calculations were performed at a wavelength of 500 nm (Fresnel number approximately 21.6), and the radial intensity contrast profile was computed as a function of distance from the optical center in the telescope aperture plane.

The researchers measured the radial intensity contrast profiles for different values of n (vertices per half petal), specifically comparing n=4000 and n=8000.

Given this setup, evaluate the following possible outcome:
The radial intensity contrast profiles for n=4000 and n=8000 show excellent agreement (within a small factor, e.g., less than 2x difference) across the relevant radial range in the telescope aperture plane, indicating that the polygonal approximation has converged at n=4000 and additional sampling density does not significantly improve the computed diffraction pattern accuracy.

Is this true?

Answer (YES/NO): YES